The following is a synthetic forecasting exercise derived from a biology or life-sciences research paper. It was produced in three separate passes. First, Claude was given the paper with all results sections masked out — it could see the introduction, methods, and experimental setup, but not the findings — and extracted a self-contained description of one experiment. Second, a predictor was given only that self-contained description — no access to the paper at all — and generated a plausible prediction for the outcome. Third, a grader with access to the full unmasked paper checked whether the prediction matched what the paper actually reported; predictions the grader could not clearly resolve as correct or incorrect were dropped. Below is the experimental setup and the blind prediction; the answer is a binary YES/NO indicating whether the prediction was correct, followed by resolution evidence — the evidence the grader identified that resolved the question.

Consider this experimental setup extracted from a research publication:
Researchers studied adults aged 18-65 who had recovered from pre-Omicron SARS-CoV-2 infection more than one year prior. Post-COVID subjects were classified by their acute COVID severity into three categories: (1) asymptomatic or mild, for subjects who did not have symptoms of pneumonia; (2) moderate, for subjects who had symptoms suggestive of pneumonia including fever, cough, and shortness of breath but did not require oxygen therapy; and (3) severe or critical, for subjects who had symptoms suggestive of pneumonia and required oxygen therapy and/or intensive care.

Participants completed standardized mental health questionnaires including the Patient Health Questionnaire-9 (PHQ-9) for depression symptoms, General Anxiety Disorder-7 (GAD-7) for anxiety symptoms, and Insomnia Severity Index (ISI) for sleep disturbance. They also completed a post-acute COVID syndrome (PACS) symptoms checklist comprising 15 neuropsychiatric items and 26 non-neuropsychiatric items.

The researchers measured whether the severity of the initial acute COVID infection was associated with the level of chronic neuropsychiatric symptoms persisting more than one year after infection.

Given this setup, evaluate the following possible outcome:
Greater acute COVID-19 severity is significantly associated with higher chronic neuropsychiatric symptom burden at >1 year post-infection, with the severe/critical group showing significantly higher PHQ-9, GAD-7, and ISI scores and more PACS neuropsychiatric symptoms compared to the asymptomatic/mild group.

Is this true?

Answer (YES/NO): NO